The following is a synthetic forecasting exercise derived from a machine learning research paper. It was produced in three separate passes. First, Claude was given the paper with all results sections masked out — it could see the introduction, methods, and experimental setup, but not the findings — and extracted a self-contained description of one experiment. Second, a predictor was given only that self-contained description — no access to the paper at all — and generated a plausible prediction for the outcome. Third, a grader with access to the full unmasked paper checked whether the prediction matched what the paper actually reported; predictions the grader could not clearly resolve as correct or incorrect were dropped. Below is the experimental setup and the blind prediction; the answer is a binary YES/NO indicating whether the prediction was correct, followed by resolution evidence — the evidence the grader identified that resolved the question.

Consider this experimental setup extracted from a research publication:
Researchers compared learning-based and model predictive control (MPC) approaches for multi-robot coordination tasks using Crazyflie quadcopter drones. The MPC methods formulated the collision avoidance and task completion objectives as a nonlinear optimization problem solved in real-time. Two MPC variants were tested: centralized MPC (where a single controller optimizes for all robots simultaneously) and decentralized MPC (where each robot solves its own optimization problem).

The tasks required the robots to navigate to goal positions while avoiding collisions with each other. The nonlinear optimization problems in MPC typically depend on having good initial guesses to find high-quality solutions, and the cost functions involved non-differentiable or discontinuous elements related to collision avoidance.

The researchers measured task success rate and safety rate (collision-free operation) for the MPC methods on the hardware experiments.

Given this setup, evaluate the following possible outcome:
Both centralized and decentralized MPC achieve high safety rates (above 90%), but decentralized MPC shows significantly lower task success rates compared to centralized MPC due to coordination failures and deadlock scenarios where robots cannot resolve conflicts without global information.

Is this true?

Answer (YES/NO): NO